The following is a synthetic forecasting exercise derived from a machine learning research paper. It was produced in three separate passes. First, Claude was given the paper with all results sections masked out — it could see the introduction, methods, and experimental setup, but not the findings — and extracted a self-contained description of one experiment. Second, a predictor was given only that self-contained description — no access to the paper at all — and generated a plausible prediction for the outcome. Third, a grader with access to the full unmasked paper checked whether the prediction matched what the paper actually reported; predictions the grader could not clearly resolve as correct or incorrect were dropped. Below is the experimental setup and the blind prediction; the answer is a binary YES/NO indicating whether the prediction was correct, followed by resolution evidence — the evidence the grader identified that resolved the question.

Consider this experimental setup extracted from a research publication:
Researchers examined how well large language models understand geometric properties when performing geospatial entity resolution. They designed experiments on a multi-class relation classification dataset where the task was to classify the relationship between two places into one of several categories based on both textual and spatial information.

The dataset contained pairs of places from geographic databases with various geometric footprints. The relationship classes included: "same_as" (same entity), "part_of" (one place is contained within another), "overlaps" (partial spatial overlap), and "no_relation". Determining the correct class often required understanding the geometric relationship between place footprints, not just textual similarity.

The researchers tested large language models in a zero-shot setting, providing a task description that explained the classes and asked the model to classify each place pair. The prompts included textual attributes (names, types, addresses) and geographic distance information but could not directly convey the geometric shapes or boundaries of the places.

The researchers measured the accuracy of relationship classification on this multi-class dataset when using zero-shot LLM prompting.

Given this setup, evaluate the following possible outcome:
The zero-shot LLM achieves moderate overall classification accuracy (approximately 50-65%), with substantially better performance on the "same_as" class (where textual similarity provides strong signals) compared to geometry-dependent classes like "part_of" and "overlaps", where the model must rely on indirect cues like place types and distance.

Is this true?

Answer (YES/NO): NO